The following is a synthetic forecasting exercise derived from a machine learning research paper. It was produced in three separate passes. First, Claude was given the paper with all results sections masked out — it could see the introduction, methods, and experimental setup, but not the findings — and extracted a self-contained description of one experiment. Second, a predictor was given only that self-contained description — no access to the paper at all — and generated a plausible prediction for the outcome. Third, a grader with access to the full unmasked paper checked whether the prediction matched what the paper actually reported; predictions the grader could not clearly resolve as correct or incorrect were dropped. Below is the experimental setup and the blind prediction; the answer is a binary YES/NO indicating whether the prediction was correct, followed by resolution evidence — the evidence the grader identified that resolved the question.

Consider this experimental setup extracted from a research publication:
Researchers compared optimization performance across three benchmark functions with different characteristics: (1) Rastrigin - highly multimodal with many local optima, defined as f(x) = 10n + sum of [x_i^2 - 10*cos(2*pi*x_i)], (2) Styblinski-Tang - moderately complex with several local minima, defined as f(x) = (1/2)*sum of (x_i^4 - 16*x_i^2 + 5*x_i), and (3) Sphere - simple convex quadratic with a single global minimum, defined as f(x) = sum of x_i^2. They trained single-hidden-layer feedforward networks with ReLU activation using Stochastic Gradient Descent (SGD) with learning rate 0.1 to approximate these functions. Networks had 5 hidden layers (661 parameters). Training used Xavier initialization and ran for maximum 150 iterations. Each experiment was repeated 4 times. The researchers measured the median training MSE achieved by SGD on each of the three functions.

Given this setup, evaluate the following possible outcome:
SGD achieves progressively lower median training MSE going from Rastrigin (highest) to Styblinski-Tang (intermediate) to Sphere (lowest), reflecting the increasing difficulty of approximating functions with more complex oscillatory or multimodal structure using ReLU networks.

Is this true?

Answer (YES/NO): YES